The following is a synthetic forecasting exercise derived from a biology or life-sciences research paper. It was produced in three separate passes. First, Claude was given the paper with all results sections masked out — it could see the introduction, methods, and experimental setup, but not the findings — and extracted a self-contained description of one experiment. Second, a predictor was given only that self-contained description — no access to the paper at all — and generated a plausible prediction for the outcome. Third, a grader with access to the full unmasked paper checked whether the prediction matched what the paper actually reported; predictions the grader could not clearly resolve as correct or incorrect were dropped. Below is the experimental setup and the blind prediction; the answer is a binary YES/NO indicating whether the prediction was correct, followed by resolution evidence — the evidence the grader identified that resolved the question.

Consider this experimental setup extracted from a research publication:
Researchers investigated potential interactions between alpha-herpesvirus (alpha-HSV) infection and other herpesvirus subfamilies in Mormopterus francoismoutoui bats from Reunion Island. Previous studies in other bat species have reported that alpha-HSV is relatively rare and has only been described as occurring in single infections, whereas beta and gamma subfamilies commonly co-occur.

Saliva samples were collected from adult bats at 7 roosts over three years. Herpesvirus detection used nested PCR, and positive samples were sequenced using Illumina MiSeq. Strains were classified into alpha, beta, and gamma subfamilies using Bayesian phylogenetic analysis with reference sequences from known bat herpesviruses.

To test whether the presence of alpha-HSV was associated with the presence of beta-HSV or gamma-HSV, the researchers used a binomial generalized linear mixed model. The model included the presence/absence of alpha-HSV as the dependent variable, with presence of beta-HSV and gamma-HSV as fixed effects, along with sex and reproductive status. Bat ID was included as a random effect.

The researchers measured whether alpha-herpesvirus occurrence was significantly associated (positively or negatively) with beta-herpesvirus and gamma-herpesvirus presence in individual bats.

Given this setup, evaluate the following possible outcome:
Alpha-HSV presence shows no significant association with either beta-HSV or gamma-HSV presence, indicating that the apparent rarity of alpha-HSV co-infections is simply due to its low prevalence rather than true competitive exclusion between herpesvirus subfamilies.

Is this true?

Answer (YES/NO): NO